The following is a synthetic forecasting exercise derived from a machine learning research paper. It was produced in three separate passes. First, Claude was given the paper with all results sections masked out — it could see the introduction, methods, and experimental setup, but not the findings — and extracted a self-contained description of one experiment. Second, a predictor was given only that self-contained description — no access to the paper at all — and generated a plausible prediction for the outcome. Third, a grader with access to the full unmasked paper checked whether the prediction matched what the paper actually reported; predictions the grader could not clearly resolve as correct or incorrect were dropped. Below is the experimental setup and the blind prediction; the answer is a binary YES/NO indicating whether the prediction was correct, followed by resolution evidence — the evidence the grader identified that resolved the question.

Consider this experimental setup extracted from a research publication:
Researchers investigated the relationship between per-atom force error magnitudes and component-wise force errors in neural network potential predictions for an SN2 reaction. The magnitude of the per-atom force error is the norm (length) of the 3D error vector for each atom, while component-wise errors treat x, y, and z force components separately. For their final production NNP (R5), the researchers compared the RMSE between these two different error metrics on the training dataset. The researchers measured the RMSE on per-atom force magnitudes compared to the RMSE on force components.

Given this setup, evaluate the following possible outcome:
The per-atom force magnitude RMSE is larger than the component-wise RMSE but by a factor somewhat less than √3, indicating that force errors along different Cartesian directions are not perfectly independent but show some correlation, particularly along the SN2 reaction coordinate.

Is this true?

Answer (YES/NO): NO